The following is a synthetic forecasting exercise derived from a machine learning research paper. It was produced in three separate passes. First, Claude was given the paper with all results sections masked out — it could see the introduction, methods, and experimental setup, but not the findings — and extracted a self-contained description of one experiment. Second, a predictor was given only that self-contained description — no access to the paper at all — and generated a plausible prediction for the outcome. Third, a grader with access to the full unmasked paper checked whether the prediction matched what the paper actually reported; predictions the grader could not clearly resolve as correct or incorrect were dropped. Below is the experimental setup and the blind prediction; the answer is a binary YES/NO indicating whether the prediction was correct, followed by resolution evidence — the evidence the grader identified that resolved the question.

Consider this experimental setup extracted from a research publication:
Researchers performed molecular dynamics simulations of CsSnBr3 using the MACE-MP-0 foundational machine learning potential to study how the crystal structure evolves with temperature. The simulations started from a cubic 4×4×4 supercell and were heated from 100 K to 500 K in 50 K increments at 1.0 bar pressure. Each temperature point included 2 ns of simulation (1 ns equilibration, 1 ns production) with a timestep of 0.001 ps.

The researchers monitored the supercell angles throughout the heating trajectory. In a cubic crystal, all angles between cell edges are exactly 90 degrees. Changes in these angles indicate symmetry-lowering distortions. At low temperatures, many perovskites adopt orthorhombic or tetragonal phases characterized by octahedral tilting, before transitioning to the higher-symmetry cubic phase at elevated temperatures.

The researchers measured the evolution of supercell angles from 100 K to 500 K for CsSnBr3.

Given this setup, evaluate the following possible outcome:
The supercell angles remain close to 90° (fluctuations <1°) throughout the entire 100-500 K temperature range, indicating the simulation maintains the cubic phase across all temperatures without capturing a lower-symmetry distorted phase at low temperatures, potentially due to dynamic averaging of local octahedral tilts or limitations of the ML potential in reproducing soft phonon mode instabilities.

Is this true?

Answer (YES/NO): NO